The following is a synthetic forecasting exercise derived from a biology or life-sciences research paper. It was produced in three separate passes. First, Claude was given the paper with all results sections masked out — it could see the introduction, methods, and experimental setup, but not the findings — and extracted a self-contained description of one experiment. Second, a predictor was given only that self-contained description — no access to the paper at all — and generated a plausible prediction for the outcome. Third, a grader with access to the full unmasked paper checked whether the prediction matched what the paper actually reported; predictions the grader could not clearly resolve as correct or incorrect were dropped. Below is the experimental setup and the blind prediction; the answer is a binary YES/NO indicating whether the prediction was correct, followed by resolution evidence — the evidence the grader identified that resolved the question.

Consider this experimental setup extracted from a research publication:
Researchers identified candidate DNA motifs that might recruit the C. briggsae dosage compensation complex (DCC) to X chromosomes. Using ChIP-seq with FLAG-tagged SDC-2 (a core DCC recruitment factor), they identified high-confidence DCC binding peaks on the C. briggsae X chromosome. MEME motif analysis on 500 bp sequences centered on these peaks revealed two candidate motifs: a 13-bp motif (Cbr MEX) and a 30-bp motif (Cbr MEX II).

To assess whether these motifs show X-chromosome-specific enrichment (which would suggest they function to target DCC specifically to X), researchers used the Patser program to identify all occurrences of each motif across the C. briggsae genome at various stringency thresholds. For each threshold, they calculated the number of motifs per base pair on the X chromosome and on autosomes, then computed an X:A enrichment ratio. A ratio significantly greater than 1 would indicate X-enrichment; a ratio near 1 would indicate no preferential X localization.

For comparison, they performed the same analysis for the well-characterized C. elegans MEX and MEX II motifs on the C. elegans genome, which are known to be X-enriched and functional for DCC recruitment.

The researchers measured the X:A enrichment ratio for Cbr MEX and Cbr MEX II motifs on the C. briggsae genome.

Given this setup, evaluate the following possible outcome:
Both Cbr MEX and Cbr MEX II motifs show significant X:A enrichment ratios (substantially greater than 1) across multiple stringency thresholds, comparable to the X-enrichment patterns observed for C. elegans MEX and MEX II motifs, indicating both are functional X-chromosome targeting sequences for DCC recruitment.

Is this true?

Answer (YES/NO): YES